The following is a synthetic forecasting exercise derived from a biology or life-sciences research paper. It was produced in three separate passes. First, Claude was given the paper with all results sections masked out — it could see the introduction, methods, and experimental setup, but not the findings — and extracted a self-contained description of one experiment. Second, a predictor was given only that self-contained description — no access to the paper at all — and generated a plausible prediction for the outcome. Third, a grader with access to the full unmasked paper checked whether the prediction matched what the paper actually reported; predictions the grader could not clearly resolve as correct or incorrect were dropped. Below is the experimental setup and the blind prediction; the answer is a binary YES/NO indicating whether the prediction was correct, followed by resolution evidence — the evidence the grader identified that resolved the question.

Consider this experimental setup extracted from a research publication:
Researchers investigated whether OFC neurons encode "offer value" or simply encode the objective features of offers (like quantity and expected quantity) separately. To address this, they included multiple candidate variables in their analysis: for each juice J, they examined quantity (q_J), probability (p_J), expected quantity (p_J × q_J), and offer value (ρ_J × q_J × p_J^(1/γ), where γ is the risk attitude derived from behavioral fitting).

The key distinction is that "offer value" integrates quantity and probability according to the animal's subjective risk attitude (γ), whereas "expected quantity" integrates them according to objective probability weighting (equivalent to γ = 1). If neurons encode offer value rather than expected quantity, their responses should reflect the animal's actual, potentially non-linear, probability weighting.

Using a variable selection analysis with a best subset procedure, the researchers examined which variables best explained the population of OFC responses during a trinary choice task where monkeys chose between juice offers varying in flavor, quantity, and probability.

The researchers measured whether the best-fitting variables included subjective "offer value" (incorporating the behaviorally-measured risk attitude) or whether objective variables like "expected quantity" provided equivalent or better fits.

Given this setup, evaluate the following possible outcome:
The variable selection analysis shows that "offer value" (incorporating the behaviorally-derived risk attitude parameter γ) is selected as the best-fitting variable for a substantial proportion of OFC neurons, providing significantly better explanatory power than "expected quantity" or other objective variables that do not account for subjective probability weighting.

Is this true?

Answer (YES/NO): YES